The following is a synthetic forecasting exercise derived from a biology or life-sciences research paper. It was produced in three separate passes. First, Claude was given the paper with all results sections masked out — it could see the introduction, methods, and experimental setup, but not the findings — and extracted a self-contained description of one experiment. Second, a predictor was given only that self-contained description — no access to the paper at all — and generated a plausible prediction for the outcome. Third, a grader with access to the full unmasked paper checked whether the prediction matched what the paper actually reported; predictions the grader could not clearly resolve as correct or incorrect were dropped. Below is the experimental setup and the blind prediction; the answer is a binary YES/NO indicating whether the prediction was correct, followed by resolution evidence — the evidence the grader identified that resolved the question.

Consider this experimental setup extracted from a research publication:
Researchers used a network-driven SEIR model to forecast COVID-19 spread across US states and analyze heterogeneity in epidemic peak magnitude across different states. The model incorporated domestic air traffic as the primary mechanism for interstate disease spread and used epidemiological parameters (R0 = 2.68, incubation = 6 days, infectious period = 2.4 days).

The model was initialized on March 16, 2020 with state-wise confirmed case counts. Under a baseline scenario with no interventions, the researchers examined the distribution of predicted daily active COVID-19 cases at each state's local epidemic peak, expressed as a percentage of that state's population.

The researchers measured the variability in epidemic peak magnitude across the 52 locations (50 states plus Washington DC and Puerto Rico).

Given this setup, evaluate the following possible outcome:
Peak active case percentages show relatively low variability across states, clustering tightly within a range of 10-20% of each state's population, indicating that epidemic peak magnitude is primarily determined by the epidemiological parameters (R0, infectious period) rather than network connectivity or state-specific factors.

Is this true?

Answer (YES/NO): NO